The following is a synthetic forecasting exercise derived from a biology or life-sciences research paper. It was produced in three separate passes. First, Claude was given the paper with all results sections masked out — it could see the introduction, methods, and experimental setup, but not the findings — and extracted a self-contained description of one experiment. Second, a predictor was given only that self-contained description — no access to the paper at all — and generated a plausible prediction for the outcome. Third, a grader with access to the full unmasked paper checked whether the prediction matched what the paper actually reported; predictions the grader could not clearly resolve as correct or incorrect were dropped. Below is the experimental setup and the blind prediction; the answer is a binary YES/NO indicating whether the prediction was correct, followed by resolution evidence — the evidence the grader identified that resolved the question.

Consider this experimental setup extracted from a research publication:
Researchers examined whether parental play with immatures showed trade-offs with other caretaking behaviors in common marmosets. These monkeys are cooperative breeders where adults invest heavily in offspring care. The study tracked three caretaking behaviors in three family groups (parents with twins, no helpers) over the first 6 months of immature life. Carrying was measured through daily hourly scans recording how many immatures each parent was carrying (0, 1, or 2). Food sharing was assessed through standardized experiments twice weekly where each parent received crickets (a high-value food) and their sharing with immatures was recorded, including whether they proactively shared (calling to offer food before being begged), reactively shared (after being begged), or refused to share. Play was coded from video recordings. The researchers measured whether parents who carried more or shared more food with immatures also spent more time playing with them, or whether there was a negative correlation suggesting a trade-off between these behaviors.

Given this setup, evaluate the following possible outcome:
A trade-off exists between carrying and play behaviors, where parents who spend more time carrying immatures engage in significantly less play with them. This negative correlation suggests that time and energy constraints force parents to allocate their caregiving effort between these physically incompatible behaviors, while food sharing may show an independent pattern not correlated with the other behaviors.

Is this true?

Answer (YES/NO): NO